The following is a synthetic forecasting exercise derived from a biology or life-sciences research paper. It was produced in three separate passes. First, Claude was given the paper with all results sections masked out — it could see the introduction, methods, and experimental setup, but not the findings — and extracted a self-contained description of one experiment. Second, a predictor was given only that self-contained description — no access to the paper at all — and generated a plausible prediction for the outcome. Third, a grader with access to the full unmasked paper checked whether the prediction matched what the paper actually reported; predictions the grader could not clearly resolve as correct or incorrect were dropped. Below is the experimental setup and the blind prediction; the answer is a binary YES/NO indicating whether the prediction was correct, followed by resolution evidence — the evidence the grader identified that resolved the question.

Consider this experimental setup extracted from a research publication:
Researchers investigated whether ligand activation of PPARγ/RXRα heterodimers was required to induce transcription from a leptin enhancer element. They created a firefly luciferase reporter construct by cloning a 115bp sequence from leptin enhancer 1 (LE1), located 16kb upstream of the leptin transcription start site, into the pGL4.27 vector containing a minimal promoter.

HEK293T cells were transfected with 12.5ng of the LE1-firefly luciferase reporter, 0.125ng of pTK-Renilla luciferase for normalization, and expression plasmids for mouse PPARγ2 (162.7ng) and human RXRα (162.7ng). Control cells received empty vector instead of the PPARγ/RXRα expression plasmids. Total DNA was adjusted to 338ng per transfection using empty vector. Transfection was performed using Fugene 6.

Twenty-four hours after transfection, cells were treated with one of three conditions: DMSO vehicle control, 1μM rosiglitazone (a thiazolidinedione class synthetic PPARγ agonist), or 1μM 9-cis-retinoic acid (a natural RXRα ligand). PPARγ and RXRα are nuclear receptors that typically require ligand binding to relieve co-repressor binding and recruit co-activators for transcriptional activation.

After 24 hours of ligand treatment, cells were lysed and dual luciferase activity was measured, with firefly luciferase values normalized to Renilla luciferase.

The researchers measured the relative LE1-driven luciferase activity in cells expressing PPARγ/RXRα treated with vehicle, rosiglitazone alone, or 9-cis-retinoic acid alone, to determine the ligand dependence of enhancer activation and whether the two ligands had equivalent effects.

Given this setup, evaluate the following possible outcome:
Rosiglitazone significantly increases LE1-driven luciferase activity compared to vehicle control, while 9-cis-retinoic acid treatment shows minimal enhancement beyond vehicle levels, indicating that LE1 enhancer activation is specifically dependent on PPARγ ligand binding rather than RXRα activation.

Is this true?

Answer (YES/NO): NO